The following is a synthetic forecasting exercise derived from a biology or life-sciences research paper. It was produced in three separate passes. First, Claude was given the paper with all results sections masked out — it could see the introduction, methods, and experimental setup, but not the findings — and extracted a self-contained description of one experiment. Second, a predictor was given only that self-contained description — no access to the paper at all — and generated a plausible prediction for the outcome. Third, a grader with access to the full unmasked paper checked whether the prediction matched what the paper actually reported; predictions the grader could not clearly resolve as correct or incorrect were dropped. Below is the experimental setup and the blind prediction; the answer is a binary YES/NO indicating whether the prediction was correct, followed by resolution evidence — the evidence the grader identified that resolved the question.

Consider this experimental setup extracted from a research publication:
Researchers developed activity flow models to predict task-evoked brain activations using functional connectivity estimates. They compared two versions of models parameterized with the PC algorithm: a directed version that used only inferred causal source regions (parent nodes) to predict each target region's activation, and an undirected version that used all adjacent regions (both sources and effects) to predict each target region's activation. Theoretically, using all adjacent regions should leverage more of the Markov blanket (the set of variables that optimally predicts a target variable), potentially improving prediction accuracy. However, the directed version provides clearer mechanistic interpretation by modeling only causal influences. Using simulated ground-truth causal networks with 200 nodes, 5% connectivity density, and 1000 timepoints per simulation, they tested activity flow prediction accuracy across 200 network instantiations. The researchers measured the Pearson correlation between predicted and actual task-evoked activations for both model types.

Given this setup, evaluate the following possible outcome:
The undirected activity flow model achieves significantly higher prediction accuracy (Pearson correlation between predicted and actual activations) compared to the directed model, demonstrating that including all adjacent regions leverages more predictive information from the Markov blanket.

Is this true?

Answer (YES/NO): YES